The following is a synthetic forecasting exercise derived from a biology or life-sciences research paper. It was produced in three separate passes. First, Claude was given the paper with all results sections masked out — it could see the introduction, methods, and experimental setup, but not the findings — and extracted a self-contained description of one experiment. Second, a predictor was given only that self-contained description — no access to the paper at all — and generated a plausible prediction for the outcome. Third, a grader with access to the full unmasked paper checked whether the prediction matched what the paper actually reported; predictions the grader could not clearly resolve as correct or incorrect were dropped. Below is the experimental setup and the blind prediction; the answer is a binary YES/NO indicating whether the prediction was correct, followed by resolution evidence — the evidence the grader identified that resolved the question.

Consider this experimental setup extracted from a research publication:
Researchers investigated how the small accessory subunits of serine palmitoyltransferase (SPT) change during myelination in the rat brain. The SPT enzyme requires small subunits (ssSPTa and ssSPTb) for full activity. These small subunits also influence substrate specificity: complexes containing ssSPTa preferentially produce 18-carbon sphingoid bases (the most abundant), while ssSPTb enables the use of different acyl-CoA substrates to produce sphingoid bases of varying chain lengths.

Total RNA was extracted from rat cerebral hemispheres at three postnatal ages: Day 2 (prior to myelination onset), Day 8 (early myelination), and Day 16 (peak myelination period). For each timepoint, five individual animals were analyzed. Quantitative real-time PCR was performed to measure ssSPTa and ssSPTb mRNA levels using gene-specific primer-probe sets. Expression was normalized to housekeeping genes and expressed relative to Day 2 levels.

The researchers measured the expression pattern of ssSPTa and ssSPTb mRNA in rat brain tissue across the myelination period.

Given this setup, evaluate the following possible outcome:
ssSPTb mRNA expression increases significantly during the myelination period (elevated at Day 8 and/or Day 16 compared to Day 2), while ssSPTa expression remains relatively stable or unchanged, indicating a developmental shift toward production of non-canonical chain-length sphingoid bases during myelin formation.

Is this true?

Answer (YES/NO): NO